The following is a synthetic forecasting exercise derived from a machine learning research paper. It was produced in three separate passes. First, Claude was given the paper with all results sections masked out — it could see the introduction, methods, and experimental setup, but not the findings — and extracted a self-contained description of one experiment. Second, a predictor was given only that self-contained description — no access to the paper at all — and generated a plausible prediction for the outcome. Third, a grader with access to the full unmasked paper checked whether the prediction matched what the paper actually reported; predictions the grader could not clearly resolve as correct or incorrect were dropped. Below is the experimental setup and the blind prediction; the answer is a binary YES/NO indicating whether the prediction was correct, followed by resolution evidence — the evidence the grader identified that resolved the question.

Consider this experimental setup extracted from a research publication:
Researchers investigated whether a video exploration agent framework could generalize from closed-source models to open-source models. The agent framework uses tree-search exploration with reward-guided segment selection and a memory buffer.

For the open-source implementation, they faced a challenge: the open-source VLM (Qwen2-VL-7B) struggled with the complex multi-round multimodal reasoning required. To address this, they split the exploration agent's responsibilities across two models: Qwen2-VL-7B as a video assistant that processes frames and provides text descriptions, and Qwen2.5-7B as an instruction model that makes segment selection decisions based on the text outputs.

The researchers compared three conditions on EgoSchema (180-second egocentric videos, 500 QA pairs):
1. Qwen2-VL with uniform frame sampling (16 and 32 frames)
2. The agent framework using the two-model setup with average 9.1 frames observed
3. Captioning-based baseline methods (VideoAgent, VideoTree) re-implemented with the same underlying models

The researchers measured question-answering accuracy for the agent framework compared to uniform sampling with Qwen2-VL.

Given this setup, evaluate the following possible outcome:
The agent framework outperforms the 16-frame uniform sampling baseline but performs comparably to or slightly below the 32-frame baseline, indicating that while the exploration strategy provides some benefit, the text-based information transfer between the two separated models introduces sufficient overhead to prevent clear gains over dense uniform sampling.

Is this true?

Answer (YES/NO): NO